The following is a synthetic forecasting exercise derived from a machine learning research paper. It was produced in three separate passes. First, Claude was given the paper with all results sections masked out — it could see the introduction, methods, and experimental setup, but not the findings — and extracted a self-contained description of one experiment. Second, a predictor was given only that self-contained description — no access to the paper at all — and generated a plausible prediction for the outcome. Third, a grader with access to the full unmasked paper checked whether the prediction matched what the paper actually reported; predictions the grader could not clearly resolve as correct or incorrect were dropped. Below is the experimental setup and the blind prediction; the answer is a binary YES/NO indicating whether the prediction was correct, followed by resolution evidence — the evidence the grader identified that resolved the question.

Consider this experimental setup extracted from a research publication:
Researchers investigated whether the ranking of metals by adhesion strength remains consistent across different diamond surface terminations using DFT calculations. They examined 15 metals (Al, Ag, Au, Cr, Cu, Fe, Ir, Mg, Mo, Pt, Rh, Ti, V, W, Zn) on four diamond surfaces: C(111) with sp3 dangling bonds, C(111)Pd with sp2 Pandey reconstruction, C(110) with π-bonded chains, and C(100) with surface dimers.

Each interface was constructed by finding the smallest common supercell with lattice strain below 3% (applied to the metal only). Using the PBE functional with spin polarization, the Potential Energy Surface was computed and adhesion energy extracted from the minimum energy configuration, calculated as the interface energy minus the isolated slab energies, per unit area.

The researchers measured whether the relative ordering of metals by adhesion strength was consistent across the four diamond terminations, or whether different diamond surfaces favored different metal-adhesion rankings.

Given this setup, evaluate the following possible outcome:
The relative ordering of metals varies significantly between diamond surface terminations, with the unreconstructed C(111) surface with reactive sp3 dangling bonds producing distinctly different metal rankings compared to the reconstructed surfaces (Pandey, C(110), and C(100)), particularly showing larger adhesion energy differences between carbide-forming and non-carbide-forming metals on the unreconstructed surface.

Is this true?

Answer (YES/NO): NO